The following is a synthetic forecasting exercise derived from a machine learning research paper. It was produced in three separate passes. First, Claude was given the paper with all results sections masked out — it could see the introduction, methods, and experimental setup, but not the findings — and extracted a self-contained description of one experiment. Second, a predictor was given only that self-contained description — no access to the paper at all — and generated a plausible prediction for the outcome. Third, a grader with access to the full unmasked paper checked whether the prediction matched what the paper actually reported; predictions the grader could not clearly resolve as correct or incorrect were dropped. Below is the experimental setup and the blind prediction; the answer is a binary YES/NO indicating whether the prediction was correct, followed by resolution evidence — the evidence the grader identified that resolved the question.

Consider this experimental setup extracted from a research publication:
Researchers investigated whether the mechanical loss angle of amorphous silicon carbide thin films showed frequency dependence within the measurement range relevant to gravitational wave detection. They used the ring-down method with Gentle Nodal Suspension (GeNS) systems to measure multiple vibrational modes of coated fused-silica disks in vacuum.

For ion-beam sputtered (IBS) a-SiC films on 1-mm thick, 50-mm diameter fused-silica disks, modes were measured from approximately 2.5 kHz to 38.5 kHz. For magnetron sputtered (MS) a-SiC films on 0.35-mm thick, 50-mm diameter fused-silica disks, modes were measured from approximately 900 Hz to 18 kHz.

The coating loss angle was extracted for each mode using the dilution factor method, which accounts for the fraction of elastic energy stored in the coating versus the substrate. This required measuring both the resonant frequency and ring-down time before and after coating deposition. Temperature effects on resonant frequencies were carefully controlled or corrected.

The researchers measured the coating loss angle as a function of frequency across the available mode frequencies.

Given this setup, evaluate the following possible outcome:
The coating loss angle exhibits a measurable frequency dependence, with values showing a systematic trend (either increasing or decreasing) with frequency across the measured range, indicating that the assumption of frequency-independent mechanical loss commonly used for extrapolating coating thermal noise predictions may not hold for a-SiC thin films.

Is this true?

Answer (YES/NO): YES